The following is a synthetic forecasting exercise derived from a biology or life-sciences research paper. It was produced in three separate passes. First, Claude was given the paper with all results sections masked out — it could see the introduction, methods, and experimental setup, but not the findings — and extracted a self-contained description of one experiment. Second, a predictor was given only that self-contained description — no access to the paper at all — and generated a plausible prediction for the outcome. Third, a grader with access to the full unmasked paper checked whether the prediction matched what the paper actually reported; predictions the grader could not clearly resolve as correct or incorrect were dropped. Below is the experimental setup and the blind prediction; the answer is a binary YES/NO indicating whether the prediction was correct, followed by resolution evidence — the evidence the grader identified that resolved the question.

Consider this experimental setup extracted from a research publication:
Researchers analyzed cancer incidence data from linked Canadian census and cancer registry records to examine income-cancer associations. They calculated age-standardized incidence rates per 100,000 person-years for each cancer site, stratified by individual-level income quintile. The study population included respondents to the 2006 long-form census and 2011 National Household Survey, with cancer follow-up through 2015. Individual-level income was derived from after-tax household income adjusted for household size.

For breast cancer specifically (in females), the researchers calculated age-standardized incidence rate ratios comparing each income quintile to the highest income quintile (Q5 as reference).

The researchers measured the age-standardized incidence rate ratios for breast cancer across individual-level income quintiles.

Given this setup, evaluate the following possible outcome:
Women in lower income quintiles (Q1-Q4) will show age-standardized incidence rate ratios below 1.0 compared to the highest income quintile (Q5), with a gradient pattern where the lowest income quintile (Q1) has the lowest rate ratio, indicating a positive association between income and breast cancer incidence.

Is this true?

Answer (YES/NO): YES